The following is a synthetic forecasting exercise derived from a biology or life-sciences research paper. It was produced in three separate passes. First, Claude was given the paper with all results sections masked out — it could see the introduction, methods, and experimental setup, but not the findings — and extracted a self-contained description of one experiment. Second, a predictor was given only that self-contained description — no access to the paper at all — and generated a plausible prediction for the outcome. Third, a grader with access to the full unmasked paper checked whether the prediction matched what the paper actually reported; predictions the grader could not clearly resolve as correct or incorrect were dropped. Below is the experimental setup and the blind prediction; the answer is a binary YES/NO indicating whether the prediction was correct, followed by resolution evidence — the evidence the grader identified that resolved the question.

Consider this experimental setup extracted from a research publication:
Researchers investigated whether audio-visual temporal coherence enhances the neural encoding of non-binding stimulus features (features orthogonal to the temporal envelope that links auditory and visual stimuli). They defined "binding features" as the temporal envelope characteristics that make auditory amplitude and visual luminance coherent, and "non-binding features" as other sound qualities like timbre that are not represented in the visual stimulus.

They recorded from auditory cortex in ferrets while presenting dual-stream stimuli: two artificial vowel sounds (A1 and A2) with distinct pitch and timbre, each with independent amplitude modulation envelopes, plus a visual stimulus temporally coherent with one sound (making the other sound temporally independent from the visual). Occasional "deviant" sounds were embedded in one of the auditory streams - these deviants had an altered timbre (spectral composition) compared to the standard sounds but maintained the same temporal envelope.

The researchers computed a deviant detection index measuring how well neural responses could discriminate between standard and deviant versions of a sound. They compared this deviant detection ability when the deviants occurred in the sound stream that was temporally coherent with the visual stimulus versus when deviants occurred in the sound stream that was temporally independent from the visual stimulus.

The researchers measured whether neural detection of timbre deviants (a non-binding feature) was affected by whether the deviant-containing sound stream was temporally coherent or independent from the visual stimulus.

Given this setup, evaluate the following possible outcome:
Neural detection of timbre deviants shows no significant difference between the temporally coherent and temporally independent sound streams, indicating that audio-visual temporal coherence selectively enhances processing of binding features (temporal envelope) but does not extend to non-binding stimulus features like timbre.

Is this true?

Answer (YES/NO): NO